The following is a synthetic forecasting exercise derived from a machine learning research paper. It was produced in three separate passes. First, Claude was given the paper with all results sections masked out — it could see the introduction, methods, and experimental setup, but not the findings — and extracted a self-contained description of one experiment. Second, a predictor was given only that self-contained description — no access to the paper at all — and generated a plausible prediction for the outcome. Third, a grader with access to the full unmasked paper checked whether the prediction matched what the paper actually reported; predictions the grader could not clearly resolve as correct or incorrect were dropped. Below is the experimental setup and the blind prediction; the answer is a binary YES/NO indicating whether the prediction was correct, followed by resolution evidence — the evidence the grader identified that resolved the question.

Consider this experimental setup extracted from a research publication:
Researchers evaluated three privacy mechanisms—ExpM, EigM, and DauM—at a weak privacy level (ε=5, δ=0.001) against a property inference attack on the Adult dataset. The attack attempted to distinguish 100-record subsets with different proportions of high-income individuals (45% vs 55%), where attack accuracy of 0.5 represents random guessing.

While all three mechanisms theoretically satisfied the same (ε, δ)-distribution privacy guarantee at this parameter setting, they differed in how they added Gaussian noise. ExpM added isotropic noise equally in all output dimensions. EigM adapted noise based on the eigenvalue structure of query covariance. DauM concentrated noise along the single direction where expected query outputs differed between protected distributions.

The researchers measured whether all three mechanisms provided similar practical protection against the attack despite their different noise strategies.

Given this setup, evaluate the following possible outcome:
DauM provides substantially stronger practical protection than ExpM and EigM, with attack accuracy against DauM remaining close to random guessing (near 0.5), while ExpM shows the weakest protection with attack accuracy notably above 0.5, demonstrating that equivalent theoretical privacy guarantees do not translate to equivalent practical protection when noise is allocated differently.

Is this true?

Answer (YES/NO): NO